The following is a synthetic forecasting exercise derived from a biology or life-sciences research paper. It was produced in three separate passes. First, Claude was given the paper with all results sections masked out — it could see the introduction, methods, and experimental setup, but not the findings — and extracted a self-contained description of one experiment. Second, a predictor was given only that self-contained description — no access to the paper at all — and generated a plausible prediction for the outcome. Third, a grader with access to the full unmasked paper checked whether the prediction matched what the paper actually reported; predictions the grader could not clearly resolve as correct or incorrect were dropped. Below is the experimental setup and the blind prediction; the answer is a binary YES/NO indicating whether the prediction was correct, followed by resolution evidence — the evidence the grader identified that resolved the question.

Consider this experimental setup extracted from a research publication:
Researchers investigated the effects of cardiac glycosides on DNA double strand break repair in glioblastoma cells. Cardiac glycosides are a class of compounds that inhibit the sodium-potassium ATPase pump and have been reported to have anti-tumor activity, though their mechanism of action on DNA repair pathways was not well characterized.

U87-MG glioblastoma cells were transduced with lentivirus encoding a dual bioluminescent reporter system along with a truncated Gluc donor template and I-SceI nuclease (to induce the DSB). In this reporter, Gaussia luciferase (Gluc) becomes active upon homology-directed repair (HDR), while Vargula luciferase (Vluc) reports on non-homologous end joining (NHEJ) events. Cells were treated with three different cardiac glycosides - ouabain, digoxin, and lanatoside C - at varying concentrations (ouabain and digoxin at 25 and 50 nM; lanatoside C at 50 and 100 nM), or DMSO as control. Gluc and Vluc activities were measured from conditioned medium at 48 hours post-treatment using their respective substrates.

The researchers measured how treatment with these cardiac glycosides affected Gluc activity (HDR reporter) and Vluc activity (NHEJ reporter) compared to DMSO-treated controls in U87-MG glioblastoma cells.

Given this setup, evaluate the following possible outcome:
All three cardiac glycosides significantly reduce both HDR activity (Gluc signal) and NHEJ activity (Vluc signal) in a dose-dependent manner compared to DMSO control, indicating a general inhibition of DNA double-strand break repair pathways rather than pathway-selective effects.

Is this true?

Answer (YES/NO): NO